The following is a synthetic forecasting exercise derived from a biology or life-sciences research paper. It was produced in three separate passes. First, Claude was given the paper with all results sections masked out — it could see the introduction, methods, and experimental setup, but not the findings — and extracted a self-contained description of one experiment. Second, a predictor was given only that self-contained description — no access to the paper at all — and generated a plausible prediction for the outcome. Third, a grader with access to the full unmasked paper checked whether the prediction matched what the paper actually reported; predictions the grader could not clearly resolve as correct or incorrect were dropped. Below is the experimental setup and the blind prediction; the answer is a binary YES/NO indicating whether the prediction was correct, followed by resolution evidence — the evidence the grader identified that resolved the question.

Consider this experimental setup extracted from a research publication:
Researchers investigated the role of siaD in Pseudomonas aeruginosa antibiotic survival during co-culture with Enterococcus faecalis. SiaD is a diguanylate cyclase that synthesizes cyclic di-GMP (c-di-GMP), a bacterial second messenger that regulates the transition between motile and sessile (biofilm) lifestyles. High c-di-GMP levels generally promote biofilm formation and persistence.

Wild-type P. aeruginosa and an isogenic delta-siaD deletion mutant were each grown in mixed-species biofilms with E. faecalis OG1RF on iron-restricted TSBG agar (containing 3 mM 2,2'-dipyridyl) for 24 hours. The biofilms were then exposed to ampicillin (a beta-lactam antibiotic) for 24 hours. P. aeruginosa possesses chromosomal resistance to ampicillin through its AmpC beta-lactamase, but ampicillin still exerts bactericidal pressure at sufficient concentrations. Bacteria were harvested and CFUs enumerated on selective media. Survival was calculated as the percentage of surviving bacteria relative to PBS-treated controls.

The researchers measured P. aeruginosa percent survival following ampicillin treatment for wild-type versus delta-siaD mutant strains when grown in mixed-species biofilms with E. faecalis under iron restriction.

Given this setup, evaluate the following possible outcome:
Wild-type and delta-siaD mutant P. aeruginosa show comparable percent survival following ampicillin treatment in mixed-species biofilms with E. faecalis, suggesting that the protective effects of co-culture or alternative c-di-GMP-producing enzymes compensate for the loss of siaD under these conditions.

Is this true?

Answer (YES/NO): NO